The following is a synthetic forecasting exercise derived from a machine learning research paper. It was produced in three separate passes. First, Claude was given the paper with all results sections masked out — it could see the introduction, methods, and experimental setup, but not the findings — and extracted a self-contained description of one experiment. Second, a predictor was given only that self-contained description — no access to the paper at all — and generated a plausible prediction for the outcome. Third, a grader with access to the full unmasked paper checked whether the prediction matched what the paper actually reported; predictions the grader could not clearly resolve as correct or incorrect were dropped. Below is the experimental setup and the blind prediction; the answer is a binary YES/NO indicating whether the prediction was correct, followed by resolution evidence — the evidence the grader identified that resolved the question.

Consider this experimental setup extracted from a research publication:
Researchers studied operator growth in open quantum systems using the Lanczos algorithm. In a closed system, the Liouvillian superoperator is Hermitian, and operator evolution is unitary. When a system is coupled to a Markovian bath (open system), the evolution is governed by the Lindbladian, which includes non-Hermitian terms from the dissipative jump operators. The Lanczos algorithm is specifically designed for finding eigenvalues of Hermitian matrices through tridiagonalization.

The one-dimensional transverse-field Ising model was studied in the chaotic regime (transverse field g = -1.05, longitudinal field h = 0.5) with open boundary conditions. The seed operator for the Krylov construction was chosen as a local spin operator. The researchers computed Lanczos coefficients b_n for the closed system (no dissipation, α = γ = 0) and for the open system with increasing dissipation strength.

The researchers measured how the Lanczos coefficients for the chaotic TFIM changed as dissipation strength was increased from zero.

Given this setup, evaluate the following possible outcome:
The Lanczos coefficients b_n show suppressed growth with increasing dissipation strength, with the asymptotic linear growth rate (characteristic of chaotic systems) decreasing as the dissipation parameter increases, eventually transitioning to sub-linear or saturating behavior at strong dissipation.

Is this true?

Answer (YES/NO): NO